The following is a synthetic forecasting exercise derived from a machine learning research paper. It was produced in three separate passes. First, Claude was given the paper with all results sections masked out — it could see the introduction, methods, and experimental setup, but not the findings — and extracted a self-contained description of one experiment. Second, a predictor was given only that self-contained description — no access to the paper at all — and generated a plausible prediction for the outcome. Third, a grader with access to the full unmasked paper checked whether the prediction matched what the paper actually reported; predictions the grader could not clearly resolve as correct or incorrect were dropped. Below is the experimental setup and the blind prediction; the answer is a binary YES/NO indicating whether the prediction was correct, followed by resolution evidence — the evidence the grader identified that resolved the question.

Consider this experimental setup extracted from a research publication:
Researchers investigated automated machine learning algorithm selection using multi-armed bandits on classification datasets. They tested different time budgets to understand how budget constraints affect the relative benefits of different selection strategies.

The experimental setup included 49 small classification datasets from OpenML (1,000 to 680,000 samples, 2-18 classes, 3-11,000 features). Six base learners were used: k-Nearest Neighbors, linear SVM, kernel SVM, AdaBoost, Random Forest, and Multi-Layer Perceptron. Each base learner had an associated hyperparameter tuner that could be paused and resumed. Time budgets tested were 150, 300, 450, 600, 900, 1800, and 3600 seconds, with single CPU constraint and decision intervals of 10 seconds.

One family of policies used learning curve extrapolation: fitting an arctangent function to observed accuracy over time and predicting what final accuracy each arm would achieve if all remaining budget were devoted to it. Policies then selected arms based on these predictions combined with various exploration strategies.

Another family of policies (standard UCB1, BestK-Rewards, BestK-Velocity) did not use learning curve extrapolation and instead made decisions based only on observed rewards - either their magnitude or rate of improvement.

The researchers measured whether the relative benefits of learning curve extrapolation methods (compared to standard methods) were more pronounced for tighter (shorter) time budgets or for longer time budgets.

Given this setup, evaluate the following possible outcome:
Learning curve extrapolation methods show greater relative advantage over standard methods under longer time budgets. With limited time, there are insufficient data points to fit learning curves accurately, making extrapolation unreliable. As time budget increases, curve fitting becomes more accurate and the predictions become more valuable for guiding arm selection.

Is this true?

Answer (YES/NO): NO